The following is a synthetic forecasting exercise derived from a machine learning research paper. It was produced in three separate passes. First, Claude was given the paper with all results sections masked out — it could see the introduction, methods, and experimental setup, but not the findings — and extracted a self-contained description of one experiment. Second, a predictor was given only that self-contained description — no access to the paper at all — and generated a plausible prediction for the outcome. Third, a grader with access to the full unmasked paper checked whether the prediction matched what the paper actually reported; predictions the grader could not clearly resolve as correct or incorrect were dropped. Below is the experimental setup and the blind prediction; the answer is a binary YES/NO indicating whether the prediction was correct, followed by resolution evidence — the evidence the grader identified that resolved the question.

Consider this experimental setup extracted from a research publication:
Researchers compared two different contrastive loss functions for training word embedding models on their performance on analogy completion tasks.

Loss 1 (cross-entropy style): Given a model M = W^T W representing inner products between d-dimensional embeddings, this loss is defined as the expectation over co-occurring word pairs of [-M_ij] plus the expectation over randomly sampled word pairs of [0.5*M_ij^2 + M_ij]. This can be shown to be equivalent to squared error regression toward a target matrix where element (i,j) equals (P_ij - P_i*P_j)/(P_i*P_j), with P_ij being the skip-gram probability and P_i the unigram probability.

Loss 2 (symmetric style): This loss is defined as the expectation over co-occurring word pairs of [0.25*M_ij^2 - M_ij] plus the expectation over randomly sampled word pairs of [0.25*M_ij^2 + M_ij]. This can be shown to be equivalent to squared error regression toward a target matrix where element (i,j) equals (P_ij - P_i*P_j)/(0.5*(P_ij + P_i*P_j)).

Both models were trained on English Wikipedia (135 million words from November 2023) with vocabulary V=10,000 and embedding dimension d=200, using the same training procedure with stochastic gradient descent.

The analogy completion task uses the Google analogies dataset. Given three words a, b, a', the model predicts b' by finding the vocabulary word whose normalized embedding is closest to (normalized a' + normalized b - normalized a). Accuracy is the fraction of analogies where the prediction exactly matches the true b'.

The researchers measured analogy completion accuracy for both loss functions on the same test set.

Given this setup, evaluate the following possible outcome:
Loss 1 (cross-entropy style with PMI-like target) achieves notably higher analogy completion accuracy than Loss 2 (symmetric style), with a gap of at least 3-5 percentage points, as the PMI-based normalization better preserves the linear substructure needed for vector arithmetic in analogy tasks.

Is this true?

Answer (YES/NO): NO